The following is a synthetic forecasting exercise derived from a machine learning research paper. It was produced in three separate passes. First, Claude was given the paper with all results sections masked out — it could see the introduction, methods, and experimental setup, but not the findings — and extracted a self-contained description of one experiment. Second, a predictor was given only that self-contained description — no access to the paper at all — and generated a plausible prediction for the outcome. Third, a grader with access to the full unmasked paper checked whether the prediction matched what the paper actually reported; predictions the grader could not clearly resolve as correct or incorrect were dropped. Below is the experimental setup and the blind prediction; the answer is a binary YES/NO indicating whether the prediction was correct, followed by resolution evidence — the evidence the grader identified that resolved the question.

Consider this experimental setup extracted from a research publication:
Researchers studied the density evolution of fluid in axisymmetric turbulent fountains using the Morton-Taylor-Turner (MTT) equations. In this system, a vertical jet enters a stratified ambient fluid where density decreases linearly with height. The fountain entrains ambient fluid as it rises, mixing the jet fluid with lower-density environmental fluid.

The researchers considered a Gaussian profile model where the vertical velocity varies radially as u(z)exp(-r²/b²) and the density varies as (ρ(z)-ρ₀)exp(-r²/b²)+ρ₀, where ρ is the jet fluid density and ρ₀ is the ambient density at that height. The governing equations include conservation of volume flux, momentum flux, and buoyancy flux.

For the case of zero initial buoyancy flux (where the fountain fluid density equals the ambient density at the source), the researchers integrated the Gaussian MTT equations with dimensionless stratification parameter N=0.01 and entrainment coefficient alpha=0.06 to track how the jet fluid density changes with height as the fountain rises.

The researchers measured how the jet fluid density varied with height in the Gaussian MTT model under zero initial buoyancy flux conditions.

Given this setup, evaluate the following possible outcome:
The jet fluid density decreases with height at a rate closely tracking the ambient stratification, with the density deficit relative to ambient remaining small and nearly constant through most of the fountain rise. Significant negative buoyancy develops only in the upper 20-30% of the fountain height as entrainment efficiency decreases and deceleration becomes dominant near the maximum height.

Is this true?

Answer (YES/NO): NO